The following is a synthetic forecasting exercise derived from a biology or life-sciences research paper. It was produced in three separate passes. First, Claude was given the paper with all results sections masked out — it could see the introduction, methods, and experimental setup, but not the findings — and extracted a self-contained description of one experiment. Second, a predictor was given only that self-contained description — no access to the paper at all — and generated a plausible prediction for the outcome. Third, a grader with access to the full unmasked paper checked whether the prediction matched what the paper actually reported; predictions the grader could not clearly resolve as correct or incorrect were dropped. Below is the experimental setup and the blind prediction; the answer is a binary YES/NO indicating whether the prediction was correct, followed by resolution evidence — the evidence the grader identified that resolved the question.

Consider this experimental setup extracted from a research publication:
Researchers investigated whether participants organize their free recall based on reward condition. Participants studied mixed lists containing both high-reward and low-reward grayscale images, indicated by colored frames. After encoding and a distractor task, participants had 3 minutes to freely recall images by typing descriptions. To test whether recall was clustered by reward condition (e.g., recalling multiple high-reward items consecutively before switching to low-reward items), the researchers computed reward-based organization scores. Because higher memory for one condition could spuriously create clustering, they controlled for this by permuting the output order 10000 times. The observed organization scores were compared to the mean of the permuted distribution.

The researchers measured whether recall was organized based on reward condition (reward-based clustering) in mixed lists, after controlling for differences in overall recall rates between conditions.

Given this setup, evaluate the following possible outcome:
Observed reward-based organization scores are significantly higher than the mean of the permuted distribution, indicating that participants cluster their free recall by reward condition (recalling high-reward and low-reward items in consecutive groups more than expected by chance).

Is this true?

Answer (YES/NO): YES